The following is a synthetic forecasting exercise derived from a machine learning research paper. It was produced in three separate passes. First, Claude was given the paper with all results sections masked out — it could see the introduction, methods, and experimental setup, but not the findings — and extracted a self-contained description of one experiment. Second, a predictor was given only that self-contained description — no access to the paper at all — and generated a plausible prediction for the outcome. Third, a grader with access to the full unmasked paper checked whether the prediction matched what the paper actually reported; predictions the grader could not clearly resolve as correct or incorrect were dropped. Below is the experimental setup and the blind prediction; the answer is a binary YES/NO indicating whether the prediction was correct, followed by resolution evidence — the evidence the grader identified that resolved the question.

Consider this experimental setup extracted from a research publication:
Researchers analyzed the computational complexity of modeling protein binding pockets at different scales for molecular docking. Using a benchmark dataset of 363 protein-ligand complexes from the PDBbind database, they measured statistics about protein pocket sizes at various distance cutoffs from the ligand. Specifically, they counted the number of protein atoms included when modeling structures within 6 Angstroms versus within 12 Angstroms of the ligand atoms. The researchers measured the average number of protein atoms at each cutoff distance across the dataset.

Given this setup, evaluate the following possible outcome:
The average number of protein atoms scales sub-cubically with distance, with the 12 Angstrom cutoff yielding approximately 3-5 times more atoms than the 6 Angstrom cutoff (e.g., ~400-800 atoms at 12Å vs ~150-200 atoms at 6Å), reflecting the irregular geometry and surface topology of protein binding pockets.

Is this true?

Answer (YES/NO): YES